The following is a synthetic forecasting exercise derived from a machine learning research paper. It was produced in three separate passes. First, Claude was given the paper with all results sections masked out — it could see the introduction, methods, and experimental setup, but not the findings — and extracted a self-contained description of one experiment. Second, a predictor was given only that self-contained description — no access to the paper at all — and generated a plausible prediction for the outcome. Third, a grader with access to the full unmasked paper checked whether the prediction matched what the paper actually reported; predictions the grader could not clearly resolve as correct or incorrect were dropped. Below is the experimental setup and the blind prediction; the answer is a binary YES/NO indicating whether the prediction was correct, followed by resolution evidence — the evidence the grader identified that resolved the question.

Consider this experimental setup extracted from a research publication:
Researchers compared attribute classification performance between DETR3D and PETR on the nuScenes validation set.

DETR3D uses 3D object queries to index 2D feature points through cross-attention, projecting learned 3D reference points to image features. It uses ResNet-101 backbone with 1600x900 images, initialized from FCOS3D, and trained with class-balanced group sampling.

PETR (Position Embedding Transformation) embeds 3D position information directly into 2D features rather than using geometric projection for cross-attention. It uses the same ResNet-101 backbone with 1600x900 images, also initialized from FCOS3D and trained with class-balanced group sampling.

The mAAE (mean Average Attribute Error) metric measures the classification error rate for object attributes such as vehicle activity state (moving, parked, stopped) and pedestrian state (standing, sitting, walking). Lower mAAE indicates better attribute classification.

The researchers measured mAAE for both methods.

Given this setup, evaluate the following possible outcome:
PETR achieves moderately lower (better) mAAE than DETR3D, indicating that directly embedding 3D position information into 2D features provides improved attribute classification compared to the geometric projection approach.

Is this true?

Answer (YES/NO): NO